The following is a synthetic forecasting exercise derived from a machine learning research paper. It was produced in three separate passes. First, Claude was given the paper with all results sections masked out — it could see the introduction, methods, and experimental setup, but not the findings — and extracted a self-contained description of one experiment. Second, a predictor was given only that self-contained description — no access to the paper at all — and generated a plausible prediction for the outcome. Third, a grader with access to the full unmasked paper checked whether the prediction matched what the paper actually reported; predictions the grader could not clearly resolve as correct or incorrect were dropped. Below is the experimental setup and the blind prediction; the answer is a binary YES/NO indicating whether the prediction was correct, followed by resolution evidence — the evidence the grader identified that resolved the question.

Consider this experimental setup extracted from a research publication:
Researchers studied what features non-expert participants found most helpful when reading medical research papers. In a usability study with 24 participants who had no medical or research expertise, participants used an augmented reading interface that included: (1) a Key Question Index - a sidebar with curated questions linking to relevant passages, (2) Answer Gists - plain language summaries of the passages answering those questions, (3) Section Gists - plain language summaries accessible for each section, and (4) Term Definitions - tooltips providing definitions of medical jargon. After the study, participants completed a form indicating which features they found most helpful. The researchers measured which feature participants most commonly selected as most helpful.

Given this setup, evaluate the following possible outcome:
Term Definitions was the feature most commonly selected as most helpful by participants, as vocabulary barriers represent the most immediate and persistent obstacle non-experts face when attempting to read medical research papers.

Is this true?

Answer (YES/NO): NO